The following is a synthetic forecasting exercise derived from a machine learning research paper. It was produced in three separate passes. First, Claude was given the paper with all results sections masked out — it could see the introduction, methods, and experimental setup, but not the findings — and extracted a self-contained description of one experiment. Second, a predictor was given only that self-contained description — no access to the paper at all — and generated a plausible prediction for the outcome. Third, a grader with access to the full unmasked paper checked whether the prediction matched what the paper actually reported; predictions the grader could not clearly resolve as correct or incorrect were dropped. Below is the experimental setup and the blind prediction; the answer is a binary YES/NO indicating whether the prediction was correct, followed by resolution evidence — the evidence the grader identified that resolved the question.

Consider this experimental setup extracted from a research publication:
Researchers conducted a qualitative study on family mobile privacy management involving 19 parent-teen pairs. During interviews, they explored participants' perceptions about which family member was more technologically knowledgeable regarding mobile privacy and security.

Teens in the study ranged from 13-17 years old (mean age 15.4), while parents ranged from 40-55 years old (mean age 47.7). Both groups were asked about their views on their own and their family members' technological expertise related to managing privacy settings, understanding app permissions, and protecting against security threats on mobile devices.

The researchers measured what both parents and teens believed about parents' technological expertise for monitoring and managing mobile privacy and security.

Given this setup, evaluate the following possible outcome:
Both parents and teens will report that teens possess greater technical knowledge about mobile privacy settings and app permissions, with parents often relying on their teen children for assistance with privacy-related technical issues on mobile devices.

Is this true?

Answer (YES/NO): YES